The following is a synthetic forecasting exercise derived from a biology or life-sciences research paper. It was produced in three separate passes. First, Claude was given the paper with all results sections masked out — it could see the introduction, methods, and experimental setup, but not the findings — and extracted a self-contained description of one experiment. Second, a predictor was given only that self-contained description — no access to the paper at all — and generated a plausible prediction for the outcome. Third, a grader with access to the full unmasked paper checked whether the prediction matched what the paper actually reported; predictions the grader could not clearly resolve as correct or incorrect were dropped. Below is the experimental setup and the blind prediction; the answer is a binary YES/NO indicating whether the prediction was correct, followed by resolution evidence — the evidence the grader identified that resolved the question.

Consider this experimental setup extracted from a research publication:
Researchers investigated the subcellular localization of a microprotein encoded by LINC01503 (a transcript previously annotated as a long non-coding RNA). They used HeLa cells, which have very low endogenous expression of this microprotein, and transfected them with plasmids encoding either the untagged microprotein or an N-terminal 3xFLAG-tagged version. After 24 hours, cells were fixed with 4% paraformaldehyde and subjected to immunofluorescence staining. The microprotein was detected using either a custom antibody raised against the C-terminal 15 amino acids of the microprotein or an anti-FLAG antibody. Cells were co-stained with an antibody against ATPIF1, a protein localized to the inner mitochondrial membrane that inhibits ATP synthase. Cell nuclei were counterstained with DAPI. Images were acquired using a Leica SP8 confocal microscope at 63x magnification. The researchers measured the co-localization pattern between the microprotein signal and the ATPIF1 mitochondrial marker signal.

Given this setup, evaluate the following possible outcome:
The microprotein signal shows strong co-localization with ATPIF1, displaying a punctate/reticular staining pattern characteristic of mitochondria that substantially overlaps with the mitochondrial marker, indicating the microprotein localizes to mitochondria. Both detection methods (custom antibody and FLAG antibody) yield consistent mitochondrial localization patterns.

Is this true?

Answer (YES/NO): YES